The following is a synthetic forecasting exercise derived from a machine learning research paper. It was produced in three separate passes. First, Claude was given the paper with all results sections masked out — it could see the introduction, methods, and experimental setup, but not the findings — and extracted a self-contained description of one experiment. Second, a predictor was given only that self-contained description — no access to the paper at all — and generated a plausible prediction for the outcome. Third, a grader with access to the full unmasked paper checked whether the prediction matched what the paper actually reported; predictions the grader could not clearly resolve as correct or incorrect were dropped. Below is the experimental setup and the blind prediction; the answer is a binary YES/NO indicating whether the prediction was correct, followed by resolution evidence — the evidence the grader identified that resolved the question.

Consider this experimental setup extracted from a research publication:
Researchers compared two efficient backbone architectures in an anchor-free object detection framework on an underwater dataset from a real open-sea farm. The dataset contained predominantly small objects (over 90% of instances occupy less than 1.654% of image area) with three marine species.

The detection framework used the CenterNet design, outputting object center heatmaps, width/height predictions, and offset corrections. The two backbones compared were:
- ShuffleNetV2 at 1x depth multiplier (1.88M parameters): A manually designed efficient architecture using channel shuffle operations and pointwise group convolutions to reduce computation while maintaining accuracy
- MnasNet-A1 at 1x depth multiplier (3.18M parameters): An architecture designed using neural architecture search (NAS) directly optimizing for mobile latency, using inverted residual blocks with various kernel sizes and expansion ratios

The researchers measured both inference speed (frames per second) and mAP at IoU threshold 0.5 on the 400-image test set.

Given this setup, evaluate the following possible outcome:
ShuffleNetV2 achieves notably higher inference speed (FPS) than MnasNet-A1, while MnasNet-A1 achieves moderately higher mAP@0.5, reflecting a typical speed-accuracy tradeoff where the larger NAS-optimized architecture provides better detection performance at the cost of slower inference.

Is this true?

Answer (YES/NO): NO